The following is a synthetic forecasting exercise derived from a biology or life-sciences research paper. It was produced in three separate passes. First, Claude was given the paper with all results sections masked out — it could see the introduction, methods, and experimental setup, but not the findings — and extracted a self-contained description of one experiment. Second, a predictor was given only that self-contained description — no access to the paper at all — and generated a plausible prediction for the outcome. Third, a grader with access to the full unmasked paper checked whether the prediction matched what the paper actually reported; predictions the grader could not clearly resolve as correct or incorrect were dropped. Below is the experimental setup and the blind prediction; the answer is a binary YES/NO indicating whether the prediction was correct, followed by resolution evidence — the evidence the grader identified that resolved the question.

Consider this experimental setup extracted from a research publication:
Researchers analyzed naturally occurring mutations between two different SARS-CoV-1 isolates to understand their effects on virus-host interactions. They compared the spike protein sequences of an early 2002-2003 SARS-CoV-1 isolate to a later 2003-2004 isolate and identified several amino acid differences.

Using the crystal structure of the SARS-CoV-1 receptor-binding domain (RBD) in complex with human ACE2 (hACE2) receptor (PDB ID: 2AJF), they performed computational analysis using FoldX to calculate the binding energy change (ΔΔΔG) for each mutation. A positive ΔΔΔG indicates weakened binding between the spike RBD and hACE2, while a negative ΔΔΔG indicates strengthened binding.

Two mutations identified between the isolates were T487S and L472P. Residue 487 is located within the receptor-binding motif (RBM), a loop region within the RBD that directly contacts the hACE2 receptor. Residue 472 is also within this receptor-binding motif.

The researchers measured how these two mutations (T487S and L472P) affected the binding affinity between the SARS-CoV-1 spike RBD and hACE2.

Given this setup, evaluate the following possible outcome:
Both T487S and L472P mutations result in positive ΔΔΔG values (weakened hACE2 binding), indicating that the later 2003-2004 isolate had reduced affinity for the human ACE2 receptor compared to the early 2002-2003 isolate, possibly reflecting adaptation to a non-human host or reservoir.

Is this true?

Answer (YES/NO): YES